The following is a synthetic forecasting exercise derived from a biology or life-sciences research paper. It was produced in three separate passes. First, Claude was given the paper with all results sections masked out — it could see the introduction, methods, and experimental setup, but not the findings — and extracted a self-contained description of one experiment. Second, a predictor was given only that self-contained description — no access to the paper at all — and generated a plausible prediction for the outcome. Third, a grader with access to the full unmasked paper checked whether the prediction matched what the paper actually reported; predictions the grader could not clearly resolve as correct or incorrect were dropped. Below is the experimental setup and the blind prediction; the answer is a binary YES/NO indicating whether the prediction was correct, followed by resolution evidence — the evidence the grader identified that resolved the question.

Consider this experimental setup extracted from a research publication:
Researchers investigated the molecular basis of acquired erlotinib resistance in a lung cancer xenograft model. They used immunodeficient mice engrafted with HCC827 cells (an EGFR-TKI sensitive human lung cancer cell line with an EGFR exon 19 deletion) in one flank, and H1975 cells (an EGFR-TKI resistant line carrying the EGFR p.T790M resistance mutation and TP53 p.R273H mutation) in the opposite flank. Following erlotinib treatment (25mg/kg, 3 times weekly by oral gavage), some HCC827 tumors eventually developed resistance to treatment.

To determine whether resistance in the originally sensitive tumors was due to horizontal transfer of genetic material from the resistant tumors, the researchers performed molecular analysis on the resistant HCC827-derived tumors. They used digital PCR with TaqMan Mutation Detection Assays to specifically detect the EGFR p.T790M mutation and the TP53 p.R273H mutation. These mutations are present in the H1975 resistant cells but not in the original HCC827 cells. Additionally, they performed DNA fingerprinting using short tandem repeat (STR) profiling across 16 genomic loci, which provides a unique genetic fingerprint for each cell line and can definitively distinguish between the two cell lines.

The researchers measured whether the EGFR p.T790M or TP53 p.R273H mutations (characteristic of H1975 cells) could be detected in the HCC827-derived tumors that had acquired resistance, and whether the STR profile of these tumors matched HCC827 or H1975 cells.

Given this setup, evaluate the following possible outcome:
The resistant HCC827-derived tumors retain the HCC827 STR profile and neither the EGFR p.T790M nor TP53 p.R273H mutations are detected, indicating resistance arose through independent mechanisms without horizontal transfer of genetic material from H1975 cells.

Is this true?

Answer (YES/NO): NO